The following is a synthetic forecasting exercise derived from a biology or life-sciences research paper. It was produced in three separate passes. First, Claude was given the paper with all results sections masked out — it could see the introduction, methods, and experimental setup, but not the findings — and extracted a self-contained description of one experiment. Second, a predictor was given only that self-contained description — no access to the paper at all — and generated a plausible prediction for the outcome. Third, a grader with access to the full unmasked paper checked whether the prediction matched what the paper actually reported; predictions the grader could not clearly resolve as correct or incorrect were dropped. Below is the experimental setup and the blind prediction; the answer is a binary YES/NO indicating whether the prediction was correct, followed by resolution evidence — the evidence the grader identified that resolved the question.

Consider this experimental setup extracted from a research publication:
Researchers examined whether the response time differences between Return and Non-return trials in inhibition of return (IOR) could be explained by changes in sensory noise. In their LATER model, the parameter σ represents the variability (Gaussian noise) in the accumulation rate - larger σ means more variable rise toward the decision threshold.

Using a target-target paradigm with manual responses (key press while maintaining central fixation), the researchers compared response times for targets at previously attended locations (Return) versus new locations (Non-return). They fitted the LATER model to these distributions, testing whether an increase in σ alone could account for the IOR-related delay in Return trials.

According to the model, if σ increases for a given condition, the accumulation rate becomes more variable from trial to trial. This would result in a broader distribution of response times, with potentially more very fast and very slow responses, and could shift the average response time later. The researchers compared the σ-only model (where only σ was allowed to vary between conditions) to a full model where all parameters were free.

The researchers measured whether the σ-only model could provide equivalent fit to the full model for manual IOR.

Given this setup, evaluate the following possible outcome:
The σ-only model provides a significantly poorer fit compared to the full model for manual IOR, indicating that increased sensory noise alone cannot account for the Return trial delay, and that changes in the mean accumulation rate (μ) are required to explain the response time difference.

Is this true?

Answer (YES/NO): YES